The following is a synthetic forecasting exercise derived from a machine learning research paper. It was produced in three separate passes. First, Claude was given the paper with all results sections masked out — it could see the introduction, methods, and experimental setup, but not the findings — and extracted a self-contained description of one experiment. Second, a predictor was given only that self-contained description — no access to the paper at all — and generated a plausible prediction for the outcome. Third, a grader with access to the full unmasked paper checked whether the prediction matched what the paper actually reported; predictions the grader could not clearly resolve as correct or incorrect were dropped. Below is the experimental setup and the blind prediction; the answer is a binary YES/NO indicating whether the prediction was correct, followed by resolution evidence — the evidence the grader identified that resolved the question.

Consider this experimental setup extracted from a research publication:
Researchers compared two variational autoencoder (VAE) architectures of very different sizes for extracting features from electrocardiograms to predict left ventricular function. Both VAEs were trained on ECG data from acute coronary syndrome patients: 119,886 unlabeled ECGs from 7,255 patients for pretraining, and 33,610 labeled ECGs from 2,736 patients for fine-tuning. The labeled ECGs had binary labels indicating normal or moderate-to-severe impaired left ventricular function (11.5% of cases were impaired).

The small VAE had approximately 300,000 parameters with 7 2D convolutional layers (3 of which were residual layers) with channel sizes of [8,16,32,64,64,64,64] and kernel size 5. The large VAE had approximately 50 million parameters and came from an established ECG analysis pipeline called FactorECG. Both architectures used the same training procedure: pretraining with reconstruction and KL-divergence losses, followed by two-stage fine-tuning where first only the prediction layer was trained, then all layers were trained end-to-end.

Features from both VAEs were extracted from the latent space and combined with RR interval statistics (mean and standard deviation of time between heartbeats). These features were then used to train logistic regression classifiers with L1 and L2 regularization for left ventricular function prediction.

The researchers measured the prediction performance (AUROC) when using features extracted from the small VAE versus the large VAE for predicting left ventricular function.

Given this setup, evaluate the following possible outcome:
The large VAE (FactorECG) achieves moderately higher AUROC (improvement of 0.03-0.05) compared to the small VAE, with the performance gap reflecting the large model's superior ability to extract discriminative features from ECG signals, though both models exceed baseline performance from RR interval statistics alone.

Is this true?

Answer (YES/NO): NO